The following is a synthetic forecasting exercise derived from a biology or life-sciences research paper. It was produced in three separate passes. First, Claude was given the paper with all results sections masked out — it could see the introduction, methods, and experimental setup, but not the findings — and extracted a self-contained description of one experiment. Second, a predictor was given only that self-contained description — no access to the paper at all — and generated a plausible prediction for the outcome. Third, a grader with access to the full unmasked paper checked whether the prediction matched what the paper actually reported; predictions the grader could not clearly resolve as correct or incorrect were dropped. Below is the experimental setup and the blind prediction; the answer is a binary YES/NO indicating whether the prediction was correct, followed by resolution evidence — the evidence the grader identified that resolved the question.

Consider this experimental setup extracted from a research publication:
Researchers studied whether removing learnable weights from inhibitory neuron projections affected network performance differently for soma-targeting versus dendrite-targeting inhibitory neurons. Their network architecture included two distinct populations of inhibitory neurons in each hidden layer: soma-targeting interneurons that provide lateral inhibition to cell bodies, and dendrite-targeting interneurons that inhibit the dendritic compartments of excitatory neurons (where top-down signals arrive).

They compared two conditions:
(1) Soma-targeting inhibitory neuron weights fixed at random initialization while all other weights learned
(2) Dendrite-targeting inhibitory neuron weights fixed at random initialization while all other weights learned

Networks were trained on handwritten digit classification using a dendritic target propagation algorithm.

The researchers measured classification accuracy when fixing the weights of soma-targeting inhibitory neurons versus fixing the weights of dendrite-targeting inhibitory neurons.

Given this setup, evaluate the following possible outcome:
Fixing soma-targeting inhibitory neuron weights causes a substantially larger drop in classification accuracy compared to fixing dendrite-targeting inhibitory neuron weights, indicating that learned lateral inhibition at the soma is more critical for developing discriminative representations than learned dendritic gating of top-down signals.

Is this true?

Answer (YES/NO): NO